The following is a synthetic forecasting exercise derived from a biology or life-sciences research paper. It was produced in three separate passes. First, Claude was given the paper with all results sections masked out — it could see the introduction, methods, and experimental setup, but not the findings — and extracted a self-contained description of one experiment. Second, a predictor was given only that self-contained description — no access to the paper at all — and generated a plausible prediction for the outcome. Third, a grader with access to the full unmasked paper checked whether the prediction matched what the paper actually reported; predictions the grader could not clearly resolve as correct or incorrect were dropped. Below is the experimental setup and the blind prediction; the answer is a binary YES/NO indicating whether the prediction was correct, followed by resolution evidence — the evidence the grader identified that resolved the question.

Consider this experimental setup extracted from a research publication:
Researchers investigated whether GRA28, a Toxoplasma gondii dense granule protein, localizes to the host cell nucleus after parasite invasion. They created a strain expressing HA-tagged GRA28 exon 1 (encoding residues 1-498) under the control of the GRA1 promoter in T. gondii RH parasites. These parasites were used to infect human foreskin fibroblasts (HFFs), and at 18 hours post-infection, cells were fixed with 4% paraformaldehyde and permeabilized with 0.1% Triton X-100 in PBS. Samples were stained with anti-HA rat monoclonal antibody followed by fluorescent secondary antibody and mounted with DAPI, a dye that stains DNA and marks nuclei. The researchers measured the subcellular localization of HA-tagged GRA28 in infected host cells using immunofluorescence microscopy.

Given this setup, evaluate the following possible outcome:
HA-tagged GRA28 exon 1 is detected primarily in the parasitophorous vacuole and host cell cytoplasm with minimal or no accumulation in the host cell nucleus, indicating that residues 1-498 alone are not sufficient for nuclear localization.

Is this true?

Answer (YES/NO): NO